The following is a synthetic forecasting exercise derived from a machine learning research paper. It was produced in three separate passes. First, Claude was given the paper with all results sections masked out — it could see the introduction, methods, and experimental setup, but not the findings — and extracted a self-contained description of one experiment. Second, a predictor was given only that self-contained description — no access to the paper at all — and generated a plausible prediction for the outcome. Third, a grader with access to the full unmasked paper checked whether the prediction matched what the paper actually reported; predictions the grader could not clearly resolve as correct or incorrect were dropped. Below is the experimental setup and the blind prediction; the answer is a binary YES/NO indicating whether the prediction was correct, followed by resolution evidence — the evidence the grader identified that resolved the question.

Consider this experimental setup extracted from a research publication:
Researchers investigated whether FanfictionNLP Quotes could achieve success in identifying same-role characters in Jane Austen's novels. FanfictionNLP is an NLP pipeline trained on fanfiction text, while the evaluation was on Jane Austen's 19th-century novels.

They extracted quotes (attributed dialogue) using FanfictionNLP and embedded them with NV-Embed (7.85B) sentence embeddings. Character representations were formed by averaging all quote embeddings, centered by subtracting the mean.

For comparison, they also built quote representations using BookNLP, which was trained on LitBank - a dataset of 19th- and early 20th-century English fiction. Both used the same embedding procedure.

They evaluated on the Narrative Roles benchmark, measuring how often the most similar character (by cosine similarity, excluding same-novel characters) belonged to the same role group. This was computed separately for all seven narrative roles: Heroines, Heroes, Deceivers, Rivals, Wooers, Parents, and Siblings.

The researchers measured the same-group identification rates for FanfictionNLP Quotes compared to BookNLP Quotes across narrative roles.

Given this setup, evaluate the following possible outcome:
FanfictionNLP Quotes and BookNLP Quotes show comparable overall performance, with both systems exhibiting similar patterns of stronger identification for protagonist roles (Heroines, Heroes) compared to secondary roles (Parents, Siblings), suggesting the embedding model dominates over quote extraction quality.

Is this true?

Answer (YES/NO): NO